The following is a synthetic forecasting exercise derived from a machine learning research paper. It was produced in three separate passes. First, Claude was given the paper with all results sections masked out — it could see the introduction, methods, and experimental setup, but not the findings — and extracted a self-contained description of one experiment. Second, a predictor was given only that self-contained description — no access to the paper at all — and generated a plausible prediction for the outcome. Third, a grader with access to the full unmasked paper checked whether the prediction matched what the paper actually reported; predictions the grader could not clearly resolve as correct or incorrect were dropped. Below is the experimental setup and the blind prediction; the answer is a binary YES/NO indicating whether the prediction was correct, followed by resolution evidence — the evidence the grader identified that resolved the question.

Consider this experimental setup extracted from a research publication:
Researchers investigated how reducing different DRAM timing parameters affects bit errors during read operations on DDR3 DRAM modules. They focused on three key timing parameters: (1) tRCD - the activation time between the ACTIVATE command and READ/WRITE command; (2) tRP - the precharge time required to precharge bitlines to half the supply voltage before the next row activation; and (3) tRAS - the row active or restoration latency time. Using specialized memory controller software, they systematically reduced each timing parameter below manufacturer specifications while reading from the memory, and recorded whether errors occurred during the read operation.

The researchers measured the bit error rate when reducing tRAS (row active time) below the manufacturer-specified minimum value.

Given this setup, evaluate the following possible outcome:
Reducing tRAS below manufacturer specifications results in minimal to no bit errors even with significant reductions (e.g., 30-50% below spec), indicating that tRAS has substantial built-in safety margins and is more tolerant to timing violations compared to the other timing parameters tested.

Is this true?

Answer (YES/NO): NO